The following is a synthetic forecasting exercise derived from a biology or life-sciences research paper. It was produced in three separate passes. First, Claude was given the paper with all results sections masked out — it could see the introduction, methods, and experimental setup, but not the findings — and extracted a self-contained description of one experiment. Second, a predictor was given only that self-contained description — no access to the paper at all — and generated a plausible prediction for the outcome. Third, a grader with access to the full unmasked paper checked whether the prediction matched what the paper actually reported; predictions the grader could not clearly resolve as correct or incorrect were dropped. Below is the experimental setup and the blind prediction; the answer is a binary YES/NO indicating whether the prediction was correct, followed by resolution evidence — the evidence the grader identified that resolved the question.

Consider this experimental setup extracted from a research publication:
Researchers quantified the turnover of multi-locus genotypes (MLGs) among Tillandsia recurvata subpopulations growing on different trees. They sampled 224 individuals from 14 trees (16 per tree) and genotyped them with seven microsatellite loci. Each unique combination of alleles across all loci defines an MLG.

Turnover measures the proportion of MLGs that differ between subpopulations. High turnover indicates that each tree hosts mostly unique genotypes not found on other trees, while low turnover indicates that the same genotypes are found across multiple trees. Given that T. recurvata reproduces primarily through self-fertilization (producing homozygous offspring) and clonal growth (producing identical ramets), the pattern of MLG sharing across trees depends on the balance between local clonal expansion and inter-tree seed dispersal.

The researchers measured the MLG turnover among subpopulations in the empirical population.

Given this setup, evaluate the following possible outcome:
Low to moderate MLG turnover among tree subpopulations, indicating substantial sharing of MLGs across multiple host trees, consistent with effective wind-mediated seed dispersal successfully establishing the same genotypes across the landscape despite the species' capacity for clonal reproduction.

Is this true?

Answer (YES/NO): NO